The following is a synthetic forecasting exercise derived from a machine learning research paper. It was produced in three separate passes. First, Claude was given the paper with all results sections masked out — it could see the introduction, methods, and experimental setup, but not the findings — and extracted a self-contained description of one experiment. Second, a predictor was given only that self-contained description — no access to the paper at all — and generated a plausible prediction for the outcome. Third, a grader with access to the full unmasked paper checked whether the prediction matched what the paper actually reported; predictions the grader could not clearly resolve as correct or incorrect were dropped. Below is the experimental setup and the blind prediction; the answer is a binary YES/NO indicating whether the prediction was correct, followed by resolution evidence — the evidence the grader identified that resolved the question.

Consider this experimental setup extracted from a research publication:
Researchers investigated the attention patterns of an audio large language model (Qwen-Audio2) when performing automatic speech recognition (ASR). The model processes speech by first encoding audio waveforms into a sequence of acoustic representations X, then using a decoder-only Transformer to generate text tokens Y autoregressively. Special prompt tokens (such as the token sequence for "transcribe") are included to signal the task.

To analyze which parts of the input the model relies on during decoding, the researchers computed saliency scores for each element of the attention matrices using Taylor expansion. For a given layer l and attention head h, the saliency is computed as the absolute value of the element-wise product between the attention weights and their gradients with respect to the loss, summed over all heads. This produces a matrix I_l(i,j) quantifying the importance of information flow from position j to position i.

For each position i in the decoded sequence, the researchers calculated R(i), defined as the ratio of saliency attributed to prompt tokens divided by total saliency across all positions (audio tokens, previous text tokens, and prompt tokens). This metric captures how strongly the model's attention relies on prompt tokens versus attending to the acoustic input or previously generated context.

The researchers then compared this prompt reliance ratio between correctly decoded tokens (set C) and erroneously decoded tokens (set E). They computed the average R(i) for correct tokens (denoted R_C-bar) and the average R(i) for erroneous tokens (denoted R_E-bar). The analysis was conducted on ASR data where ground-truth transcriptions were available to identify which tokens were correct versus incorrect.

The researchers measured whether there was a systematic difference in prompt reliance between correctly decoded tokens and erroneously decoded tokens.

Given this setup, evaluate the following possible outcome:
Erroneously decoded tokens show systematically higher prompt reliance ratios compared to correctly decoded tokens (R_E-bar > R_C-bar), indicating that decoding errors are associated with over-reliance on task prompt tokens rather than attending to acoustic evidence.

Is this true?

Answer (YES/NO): YES